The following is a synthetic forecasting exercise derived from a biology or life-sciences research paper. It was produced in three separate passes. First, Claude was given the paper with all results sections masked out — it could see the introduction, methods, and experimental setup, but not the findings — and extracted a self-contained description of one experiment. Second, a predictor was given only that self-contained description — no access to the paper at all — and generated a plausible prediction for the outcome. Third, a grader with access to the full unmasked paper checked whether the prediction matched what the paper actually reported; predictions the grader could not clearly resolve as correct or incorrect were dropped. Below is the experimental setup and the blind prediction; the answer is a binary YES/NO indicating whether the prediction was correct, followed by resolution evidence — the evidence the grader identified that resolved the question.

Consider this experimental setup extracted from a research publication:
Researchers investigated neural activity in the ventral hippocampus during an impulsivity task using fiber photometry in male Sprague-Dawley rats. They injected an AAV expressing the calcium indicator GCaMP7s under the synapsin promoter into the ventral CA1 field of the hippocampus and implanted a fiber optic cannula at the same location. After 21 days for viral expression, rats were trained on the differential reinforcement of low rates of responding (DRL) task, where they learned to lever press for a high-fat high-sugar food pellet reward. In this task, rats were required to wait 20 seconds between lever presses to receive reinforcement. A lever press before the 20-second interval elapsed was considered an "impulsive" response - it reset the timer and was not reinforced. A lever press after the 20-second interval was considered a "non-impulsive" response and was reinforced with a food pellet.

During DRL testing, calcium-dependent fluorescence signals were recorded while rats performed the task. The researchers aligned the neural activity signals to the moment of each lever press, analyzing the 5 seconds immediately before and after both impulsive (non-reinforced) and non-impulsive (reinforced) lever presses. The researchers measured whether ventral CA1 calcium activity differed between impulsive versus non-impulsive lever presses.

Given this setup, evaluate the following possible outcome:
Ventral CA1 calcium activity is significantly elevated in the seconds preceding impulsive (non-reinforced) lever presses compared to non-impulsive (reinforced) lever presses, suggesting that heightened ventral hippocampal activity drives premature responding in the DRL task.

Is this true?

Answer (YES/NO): NO